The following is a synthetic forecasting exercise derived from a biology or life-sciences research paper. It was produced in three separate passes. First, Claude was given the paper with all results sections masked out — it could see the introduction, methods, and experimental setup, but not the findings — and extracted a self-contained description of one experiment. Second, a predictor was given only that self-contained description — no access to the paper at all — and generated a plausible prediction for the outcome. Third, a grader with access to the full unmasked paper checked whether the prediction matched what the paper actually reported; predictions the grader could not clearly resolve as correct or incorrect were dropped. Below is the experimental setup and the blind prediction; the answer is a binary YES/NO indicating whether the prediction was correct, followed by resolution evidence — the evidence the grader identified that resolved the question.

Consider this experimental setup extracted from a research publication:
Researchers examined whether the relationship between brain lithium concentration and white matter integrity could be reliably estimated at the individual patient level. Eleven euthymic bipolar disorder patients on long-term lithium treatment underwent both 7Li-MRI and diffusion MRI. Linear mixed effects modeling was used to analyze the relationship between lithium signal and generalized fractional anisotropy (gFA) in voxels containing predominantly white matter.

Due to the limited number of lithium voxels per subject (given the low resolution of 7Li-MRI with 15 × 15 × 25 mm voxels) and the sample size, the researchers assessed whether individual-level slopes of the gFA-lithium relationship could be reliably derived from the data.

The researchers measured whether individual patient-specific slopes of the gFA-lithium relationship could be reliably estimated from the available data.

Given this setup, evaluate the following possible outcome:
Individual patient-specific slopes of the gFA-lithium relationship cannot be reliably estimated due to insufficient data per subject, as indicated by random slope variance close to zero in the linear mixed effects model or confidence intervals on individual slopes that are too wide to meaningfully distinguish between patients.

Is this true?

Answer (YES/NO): NO